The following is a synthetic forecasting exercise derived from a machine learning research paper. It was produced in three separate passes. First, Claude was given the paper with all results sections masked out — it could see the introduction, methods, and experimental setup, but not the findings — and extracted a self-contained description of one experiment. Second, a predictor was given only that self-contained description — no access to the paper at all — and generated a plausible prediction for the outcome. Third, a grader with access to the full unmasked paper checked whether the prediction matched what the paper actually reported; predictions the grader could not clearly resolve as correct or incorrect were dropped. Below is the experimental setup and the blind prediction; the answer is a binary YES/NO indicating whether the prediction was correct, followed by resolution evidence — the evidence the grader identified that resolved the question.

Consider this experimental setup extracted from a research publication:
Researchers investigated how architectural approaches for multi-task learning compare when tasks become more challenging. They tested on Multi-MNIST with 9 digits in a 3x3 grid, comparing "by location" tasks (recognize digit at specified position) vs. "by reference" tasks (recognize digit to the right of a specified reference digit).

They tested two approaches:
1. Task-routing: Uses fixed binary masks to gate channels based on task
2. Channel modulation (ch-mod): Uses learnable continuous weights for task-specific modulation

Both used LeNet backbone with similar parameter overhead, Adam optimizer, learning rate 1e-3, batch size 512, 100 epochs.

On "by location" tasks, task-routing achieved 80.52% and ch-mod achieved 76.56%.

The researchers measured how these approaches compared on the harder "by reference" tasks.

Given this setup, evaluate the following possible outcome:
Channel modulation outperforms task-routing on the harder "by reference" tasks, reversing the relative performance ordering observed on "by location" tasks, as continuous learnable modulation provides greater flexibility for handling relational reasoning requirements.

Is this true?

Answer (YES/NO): NO